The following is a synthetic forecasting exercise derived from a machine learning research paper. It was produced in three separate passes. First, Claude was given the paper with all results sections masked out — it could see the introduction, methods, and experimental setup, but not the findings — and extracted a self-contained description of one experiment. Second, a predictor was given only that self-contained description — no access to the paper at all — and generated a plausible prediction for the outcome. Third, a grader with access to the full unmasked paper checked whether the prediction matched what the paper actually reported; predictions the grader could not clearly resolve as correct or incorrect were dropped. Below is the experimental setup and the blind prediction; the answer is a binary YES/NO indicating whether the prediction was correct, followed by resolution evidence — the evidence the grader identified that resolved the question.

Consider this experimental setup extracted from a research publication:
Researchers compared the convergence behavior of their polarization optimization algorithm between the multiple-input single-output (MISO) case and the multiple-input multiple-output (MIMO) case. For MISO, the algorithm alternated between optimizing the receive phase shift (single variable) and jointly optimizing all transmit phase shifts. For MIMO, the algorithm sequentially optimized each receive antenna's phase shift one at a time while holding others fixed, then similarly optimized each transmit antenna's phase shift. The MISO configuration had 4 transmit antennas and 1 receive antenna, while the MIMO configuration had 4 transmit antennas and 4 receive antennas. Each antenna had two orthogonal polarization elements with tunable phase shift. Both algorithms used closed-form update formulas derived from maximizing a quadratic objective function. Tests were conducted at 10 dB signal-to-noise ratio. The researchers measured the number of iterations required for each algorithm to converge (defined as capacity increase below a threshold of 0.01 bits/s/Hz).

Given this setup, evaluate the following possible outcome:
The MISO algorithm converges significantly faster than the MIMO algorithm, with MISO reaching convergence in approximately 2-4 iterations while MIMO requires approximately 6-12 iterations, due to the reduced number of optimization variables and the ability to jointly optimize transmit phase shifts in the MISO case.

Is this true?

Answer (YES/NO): NO